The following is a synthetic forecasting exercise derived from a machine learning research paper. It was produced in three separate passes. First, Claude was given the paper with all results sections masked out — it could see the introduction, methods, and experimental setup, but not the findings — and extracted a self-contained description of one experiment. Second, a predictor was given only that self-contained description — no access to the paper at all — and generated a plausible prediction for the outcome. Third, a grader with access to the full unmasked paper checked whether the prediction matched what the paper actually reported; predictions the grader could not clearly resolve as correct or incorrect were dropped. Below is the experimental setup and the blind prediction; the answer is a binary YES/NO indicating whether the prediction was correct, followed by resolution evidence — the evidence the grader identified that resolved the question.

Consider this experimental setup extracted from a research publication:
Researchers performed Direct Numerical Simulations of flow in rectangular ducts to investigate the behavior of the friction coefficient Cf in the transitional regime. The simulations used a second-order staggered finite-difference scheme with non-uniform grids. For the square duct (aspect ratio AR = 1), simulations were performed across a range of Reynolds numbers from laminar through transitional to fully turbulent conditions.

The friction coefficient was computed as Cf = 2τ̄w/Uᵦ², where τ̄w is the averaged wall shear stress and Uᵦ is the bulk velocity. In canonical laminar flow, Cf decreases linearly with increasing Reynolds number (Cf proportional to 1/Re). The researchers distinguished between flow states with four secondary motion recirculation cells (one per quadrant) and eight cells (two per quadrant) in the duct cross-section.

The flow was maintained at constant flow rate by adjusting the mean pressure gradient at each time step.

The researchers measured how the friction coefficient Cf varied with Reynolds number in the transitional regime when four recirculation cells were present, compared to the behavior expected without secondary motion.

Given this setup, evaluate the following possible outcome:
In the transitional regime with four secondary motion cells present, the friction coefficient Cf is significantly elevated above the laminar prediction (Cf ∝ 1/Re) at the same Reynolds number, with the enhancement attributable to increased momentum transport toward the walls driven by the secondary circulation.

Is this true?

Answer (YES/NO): YES